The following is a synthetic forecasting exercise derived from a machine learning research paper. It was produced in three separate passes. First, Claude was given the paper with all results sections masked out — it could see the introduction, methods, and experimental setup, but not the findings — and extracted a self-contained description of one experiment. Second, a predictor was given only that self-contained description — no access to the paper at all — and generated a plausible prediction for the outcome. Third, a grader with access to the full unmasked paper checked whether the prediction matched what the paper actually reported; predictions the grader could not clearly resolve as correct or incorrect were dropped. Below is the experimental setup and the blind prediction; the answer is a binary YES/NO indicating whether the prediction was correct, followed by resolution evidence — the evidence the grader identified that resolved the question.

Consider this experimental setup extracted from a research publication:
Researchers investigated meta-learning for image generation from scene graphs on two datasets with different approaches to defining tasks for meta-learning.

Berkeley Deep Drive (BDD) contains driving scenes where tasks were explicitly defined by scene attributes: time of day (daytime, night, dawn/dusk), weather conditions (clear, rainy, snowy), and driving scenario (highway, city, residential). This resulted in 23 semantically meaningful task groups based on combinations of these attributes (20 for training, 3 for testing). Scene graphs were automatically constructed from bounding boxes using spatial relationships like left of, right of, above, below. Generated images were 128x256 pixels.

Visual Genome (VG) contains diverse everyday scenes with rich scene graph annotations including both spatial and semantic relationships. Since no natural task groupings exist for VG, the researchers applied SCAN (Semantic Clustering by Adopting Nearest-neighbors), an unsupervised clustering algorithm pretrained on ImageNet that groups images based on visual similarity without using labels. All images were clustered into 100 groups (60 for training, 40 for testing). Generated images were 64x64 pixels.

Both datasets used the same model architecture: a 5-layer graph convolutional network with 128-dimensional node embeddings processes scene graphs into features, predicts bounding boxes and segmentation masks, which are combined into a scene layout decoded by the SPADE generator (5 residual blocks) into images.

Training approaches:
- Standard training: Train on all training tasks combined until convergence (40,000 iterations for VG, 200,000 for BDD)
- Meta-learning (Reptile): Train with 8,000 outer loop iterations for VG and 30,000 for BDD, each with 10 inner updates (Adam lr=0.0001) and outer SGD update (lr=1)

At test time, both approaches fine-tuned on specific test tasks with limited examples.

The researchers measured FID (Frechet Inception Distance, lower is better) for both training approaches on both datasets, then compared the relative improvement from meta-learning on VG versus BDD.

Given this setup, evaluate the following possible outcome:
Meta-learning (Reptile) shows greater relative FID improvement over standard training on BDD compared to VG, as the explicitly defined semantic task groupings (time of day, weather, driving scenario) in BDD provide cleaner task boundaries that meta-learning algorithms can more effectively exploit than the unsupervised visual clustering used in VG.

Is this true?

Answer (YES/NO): YES